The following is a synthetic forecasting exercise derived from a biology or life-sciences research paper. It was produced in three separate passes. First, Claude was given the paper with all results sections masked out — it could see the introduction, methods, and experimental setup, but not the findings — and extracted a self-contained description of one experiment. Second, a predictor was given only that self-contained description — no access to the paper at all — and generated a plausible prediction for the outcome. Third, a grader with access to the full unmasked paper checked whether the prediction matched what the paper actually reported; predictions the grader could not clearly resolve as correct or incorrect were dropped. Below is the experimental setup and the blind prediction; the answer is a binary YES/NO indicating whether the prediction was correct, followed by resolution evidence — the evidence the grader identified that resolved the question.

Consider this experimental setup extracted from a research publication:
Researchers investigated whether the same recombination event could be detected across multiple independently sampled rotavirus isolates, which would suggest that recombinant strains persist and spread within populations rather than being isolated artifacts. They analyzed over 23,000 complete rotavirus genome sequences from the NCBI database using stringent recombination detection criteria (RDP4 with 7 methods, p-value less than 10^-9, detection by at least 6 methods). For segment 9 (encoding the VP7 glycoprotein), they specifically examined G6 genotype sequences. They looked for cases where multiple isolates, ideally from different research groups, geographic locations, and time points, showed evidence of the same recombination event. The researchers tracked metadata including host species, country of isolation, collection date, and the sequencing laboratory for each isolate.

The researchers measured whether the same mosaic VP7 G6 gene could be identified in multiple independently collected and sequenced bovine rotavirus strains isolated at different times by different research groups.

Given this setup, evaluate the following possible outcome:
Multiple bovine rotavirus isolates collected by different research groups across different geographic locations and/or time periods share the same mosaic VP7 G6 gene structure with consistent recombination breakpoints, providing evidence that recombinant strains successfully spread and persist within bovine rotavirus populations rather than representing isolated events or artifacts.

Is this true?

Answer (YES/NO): YES